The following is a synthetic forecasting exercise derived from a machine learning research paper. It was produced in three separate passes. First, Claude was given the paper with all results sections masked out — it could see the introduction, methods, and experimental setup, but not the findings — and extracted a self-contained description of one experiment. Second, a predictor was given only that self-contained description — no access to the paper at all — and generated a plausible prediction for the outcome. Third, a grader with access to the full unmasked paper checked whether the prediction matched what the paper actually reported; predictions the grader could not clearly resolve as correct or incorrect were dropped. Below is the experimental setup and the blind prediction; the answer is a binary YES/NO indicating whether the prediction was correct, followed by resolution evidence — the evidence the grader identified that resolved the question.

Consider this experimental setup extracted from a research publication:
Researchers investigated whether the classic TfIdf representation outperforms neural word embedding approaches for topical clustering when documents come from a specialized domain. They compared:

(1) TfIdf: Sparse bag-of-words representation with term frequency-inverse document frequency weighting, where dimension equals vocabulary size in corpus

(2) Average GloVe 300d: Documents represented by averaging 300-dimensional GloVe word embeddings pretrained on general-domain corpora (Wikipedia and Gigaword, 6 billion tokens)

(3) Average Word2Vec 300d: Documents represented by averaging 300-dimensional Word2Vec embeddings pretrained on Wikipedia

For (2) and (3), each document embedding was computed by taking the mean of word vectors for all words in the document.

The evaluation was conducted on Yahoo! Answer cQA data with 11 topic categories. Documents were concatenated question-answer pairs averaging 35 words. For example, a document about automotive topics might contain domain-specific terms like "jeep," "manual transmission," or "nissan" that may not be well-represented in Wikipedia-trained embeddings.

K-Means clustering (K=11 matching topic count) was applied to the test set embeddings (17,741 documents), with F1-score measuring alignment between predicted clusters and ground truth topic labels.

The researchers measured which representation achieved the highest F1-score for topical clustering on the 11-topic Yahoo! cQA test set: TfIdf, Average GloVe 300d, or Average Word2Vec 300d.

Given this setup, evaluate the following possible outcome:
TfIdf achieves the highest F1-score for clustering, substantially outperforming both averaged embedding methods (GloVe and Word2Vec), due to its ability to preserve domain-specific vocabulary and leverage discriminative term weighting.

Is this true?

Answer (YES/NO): NO